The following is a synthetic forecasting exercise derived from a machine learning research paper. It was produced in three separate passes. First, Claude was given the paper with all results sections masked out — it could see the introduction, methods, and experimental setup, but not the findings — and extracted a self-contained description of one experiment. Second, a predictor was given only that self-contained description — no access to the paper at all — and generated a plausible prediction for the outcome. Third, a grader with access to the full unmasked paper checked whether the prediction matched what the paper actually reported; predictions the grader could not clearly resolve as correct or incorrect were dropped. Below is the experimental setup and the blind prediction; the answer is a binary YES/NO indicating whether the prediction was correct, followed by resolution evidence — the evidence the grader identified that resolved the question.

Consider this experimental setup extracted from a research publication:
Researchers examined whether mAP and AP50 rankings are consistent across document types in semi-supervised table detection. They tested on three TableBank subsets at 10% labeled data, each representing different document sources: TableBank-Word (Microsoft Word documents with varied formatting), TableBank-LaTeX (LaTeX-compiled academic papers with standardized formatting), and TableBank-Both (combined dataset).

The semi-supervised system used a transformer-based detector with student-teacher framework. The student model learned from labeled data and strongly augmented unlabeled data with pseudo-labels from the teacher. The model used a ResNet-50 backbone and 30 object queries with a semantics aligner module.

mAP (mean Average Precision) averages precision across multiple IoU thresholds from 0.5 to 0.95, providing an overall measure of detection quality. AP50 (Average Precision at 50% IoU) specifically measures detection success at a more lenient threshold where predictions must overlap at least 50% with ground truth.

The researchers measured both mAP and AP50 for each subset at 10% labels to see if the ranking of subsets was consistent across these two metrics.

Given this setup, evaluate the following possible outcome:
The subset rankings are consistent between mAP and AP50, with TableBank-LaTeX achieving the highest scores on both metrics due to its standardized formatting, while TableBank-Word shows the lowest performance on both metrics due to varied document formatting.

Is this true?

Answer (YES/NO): NO